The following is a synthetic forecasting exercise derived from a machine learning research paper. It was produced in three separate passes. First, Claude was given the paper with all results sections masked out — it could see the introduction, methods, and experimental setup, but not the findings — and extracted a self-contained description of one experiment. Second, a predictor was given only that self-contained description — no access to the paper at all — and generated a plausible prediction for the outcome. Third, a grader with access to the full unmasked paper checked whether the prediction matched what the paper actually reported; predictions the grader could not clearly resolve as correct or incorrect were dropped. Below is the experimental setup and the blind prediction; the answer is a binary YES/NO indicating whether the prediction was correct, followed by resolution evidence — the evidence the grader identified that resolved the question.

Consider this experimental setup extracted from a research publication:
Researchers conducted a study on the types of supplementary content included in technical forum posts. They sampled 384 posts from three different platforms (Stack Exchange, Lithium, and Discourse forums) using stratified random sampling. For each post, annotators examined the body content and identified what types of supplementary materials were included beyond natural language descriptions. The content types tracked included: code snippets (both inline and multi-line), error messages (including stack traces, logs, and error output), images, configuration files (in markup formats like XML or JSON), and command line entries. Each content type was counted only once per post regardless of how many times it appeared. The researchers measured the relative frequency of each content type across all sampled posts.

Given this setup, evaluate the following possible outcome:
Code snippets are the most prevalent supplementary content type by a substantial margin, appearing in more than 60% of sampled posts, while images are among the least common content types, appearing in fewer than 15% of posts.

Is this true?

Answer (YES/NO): NO